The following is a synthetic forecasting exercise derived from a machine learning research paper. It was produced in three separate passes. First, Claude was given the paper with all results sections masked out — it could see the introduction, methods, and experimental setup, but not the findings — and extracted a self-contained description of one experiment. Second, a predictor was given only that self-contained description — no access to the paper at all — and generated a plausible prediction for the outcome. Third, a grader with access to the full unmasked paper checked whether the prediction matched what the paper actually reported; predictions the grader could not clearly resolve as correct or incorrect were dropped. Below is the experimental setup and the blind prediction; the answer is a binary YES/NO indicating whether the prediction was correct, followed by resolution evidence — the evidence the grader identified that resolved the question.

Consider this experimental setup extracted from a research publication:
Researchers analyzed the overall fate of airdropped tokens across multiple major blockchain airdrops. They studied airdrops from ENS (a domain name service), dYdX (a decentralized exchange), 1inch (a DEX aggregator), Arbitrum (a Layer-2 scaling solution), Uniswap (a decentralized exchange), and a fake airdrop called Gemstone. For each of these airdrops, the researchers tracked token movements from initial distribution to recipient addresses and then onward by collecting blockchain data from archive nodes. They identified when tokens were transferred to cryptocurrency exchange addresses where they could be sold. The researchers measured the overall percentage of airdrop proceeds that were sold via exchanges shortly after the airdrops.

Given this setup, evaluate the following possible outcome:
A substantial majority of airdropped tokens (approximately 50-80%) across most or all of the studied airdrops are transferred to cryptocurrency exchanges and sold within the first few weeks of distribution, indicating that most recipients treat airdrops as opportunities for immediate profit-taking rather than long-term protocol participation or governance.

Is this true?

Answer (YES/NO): NO